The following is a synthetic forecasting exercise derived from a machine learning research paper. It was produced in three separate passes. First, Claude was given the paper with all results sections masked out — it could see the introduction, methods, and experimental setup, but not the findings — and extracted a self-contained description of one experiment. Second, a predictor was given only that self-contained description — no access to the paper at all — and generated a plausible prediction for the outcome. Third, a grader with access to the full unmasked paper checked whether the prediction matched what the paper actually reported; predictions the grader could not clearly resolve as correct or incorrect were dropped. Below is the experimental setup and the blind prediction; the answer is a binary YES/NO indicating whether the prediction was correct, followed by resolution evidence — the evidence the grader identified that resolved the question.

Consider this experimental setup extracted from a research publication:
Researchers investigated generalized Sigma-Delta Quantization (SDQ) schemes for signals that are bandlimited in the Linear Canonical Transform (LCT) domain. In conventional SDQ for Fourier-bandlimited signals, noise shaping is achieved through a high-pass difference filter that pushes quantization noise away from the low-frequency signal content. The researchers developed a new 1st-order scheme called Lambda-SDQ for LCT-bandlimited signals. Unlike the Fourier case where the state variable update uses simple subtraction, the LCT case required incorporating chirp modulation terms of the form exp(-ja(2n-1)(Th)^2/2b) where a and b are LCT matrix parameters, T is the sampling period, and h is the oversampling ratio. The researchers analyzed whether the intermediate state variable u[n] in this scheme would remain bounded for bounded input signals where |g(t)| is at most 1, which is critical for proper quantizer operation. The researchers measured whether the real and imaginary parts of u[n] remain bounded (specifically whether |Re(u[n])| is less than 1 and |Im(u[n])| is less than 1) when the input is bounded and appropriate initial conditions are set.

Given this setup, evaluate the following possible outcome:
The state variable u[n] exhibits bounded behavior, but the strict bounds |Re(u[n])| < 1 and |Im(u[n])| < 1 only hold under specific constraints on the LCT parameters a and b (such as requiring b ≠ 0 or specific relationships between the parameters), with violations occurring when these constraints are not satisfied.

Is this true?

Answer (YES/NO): NO